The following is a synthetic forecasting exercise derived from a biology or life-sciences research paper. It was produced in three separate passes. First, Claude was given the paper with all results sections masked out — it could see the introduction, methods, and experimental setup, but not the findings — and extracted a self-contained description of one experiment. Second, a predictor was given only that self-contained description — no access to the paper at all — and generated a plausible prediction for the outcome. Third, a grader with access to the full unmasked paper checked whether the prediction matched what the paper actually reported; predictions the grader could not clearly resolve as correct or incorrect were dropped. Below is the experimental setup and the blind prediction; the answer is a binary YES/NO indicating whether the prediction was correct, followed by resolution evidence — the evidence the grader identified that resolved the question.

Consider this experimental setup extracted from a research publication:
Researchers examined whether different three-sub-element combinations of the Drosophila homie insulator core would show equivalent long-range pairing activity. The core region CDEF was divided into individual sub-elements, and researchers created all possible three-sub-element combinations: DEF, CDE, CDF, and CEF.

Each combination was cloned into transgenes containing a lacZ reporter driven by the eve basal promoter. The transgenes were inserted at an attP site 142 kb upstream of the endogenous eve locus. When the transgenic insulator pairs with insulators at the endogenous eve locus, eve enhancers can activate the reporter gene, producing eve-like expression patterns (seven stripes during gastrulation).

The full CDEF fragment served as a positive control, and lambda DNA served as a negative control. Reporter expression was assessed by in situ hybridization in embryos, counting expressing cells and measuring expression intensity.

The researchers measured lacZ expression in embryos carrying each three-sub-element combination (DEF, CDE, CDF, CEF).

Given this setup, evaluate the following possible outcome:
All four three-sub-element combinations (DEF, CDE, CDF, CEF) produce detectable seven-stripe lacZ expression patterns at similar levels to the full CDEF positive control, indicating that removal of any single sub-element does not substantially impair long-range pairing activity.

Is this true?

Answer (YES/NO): NO